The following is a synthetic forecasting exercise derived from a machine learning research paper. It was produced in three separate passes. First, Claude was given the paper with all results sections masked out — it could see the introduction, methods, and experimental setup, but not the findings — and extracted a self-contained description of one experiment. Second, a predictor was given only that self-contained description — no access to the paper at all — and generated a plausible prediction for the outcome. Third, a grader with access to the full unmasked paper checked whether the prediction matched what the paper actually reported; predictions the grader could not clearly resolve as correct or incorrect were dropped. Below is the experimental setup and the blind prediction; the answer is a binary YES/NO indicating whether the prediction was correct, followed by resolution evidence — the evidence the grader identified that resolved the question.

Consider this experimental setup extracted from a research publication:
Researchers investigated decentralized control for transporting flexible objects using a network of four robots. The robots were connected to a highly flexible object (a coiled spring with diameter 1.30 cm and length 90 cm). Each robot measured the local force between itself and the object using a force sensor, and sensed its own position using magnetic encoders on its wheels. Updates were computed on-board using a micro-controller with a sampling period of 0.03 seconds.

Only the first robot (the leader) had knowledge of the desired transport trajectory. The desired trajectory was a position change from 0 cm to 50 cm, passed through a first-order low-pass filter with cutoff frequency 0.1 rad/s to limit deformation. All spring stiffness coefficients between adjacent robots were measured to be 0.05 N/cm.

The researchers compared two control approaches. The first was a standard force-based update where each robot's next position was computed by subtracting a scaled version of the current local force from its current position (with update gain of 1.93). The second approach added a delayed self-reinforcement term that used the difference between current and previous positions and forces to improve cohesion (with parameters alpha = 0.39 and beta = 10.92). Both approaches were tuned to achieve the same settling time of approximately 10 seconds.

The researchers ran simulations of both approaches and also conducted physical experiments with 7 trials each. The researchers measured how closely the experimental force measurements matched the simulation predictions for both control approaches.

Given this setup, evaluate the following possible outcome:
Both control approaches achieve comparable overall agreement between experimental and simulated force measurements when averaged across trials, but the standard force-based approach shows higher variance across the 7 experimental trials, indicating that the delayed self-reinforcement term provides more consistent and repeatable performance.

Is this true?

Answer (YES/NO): NO